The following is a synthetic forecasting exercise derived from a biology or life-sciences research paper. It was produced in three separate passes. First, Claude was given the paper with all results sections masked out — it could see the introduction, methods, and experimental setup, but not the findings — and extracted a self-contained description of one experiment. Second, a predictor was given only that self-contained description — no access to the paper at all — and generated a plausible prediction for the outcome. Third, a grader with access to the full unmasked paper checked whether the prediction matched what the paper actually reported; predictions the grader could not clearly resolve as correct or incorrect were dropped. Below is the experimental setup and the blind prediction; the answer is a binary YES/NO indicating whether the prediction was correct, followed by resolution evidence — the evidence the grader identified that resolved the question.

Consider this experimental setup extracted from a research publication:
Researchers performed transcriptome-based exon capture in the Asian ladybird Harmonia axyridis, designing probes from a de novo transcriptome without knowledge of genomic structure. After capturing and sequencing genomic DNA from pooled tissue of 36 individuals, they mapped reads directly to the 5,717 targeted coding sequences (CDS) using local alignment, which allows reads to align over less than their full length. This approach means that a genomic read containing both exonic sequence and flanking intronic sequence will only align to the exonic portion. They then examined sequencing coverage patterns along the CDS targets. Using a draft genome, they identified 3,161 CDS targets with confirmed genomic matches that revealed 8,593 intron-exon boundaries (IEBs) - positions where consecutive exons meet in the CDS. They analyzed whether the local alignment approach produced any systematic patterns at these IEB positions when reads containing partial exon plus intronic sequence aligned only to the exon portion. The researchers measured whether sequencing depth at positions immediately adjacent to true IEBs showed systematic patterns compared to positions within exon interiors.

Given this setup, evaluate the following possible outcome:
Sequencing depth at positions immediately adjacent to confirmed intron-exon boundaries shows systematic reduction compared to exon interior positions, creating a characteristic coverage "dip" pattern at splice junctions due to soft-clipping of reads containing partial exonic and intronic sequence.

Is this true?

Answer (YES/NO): YES